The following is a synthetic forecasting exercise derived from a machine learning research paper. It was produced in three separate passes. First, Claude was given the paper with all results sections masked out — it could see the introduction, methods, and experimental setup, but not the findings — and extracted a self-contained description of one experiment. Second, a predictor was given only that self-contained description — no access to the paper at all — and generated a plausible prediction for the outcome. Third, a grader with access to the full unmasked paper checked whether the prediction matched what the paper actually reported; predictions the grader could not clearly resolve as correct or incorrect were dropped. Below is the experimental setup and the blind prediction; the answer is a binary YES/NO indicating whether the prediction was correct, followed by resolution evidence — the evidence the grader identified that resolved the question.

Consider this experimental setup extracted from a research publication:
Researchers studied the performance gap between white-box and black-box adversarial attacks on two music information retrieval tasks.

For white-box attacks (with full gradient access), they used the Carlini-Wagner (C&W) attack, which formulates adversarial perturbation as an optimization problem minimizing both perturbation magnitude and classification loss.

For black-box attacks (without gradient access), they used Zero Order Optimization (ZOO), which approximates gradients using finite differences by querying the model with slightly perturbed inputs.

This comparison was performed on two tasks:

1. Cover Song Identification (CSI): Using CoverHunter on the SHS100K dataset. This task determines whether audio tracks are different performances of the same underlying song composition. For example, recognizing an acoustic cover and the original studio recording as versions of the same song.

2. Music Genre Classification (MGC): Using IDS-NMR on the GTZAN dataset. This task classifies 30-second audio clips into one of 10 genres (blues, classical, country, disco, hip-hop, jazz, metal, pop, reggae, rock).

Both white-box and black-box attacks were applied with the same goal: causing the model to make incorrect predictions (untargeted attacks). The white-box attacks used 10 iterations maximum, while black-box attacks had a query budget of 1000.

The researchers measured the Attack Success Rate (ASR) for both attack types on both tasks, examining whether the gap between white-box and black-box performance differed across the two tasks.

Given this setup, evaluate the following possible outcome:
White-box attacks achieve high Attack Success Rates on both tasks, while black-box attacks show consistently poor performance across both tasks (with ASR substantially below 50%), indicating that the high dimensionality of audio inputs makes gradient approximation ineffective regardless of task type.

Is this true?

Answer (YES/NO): NO